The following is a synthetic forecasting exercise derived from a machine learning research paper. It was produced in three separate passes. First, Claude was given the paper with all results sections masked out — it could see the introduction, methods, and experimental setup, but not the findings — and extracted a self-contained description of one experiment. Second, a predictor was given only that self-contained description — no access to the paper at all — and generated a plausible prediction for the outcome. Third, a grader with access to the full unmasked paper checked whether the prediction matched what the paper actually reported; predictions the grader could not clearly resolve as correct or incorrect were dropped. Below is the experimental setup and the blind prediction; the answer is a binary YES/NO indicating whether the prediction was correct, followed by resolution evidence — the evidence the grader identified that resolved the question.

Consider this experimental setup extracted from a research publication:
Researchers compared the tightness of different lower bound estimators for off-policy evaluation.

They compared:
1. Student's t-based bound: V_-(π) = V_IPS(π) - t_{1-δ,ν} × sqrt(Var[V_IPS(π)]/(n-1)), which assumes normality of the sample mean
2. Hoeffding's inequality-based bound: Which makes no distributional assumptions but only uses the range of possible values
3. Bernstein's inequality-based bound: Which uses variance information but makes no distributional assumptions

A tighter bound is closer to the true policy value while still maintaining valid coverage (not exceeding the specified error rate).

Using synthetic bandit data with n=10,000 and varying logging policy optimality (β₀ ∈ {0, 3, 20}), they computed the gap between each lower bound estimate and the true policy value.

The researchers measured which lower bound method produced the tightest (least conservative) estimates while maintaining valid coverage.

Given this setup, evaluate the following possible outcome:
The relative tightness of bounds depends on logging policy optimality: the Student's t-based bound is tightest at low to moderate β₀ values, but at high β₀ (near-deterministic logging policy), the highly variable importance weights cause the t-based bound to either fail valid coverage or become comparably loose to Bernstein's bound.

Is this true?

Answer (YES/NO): NO